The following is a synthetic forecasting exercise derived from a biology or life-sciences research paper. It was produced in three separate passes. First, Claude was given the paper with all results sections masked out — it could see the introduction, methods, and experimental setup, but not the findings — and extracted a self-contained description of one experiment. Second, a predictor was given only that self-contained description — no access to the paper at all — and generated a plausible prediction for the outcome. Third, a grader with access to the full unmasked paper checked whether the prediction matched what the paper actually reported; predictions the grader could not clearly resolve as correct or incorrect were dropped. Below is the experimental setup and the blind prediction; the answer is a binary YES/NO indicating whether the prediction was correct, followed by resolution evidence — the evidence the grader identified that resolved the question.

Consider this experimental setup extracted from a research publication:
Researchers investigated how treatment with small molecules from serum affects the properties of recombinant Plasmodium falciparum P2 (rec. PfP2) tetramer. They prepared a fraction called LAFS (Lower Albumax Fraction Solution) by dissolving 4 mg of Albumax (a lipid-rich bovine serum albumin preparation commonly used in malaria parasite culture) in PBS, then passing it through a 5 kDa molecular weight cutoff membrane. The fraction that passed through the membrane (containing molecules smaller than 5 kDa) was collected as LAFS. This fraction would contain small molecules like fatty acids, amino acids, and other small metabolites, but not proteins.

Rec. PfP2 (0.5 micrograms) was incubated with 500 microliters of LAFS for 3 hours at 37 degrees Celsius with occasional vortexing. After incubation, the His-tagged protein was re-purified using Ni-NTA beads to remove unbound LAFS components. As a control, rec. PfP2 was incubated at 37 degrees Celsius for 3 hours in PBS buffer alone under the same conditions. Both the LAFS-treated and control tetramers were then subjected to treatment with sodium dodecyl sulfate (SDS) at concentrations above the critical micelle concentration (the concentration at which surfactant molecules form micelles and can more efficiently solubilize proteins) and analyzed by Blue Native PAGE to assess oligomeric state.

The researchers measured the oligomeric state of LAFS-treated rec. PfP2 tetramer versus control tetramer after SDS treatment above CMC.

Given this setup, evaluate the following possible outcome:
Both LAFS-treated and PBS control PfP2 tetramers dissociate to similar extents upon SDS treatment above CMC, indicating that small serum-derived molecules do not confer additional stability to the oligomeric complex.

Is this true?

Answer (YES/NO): NO